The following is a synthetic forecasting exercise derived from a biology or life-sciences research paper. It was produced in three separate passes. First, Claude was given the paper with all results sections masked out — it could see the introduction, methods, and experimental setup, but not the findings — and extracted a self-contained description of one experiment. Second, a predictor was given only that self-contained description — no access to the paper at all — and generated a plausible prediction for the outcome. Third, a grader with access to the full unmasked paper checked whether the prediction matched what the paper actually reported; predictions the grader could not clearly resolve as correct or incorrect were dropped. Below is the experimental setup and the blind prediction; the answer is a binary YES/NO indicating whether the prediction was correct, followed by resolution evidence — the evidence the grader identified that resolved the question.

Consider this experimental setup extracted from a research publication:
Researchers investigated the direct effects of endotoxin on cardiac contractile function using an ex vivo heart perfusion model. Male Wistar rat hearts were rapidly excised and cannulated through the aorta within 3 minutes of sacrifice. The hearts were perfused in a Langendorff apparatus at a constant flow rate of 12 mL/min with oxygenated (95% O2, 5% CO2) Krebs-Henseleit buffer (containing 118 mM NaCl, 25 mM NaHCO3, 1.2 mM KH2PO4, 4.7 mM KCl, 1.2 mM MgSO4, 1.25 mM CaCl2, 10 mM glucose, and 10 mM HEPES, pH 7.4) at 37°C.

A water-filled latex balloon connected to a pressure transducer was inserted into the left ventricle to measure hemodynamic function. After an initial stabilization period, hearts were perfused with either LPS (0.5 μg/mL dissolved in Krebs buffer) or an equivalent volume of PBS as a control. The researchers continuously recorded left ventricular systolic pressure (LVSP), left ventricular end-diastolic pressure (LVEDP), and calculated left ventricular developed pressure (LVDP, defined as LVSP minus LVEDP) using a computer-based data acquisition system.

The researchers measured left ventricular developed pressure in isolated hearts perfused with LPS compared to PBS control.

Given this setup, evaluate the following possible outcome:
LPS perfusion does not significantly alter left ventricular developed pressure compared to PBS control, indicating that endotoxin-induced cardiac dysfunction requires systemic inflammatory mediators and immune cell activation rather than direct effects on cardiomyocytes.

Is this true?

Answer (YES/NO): NO